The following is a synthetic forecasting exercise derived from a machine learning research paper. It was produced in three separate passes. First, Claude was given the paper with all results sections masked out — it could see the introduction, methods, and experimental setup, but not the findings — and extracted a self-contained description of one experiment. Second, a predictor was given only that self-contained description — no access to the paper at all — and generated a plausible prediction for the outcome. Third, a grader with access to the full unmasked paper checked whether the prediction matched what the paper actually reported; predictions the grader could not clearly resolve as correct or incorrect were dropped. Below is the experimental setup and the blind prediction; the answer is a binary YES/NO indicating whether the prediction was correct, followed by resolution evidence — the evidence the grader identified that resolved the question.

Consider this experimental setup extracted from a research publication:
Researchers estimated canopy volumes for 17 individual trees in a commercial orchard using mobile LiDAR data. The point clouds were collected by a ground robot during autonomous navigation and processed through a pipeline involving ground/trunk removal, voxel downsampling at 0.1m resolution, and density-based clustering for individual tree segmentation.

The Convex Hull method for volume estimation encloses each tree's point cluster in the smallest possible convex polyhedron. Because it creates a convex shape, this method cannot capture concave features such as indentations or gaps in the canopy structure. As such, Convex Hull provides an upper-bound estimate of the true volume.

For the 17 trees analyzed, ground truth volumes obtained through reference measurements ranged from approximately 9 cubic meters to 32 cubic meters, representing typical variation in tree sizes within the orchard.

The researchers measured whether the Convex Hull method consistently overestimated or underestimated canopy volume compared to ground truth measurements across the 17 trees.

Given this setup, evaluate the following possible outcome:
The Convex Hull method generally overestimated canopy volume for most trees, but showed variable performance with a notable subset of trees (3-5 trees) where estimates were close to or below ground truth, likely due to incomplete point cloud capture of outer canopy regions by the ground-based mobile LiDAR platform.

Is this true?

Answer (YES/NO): YES